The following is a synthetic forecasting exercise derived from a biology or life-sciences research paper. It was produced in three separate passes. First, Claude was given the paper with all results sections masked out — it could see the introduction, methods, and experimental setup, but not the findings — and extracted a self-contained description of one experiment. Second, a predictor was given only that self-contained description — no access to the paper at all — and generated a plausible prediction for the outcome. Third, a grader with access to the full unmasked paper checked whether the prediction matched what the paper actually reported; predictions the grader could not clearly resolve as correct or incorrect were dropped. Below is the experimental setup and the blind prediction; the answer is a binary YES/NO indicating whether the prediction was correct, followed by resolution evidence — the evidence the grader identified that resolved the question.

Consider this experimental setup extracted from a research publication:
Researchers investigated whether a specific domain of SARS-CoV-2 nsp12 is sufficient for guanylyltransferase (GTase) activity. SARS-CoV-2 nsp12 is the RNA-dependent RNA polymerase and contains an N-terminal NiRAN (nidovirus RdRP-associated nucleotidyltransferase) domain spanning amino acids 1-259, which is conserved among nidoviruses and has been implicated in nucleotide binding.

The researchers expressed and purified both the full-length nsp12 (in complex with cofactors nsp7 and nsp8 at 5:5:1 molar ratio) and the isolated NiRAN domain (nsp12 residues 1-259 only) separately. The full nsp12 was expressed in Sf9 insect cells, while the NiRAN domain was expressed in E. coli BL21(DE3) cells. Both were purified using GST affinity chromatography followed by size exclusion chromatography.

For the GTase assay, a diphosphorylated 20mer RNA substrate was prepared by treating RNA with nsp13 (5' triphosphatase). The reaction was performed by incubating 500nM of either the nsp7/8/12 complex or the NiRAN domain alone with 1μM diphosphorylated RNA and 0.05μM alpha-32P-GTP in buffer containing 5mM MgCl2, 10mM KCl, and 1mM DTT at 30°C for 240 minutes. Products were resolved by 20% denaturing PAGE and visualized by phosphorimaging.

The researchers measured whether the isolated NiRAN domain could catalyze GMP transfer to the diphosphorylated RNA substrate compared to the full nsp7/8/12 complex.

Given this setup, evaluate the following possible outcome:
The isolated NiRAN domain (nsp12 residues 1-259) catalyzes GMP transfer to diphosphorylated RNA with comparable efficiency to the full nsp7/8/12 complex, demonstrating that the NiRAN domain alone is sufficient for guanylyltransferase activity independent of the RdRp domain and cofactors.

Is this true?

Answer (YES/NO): NO